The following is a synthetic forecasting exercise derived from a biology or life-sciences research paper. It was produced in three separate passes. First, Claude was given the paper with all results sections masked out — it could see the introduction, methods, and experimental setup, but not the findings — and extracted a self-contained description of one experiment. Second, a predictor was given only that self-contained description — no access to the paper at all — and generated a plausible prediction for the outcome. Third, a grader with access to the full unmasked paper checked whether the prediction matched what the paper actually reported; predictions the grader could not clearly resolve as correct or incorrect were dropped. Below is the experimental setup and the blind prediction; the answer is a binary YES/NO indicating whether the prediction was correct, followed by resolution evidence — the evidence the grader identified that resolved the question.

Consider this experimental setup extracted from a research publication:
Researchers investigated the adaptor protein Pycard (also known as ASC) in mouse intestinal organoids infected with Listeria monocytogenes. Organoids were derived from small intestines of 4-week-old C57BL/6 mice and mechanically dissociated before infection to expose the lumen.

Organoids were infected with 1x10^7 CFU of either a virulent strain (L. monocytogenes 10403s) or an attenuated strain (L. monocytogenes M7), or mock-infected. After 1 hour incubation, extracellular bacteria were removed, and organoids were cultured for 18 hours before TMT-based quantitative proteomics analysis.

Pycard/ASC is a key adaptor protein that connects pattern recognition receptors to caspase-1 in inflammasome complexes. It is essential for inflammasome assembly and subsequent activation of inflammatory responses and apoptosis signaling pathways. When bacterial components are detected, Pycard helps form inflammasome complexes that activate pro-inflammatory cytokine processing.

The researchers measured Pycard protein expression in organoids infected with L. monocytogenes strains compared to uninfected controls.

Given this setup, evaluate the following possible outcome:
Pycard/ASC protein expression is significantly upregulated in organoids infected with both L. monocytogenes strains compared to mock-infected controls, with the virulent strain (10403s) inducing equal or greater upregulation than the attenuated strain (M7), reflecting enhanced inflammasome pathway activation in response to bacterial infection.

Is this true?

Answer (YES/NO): NO